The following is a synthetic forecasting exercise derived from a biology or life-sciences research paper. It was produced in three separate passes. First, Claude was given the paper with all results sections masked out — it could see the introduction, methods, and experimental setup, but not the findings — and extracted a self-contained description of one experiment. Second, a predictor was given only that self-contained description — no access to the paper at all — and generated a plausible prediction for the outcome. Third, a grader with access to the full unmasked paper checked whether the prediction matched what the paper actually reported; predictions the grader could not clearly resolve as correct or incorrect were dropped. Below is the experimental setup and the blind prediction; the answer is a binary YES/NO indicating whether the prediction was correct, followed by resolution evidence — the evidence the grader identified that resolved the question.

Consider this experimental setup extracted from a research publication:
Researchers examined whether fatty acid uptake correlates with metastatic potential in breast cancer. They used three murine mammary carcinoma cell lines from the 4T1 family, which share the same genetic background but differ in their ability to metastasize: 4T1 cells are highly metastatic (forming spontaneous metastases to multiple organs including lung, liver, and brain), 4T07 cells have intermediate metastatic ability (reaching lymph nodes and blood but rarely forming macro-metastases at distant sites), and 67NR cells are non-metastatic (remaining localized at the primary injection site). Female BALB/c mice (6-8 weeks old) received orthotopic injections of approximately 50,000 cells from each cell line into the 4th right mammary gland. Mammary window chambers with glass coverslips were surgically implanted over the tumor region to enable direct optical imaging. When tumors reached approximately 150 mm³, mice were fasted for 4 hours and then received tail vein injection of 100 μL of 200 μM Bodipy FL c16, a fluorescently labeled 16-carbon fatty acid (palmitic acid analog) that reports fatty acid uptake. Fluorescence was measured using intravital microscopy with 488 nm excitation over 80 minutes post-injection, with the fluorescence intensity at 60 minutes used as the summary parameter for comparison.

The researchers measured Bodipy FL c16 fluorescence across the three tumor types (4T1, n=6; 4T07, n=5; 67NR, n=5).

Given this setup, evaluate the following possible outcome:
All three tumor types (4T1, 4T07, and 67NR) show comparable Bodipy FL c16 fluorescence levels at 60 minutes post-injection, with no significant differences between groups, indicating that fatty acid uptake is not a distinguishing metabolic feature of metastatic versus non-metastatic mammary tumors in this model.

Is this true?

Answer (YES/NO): NO